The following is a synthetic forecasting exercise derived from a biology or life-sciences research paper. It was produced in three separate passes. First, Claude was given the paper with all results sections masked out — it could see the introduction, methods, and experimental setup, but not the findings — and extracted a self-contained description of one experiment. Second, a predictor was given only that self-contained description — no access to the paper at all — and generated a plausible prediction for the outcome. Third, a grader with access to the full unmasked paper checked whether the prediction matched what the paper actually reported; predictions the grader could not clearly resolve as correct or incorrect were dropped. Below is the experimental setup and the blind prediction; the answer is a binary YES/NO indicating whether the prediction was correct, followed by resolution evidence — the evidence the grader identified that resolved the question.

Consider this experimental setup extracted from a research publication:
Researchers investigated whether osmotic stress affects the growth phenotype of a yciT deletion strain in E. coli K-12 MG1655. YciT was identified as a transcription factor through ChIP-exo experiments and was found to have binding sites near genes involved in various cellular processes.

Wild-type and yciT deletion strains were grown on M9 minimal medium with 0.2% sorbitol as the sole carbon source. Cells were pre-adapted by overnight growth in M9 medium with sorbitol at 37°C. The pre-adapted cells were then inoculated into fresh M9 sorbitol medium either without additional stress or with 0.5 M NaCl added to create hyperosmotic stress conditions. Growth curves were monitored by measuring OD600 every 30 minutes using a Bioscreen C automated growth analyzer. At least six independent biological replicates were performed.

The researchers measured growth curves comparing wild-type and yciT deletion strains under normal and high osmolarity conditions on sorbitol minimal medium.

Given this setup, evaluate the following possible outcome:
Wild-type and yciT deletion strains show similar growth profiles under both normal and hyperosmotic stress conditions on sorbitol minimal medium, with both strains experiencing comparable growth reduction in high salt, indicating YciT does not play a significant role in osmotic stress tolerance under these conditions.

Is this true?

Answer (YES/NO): NO